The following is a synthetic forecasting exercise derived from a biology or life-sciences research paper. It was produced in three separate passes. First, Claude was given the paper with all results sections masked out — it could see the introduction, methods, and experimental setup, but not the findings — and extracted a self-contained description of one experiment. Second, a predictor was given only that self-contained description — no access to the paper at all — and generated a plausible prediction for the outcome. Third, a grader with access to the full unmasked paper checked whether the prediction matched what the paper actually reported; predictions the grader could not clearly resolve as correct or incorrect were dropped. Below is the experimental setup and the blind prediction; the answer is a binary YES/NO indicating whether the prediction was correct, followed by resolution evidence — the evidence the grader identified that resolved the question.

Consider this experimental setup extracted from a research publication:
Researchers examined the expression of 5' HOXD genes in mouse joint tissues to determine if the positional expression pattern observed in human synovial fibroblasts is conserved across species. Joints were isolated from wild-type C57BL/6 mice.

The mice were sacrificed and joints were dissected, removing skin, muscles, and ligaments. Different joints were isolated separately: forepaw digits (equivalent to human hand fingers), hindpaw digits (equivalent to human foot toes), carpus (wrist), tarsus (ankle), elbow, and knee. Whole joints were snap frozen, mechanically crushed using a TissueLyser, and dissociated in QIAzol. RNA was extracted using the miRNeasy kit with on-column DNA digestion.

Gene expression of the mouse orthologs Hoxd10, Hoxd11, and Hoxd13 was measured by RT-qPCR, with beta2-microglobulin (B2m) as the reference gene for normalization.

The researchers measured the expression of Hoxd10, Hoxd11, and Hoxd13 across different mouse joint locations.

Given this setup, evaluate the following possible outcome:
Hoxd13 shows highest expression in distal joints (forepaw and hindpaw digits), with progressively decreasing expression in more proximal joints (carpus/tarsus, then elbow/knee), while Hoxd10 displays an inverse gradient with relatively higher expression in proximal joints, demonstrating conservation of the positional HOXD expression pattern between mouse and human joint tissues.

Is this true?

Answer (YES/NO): NO